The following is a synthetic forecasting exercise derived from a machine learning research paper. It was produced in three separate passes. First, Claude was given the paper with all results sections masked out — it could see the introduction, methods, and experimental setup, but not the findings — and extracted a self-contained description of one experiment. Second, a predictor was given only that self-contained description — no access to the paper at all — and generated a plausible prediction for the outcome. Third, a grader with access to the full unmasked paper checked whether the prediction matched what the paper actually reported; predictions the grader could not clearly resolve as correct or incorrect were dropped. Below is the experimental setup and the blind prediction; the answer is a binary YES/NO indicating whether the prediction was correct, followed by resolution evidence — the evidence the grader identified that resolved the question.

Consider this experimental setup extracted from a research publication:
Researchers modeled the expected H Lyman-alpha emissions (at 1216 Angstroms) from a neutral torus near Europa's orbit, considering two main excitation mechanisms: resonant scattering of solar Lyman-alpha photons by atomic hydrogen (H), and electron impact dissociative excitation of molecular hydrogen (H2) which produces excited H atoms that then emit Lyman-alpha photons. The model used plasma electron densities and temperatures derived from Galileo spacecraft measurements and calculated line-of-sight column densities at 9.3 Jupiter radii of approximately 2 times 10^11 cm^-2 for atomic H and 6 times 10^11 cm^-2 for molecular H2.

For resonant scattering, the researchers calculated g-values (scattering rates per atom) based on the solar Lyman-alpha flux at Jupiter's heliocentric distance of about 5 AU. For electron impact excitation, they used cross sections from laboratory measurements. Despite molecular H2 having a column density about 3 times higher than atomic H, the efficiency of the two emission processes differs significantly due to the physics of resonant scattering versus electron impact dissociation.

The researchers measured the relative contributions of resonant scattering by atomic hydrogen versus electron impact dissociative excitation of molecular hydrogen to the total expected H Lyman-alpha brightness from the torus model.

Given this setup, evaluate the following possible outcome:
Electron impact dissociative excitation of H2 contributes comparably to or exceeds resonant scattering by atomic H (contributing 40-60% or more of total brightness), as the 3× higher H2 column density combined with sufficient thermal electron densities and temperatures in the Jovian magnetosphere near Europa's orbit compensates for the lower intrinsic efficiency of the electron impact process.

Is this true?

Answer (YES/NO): NO